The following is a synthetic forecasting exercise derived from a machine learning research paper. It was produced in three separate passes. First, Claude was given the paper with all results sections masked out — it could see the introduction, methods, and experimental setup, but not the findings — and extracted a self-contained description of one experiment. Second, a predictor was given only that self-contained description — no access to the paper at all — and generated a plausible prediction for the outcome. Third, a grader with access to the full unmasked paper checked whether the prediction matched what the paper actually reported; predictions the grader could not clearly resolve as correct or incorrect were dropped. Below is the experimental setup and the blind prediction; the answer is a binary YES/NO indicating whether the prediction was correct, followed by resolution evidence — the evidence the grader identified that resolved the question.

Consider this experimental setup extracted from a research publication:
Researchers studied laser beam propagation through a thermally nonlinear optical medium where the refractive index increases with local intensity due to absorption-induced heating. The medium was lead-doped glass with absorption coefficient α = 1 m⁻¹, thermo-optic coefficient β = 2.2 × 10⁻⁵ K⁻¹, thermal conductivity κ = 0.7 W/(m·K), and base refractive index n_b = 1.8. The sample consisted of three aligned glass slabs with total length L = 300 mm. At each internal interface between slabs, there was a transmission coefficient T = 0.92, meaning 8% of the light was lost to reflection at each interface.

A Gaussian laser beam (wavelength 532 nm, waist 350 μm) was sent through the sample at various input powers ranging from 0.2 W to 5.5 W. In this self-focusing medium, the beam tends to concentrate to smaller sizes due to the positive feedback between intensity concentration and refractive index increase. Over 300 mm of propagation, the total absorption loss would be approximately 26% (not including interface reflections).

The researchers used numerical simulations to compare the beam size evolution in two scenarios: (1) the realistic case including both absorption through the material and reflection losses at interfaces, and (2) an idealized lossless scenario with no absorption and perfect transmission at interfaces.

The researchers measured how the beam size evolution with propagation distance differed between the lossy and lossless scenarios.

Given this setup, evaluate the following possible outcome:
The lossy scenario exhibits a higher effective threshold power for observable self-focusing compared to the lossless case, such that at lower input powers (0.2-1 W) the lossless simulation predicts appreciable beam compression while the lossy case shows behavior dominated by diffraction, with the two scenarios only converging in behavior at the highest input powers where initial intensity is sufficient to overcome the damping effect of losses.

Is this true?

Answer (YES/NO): NO